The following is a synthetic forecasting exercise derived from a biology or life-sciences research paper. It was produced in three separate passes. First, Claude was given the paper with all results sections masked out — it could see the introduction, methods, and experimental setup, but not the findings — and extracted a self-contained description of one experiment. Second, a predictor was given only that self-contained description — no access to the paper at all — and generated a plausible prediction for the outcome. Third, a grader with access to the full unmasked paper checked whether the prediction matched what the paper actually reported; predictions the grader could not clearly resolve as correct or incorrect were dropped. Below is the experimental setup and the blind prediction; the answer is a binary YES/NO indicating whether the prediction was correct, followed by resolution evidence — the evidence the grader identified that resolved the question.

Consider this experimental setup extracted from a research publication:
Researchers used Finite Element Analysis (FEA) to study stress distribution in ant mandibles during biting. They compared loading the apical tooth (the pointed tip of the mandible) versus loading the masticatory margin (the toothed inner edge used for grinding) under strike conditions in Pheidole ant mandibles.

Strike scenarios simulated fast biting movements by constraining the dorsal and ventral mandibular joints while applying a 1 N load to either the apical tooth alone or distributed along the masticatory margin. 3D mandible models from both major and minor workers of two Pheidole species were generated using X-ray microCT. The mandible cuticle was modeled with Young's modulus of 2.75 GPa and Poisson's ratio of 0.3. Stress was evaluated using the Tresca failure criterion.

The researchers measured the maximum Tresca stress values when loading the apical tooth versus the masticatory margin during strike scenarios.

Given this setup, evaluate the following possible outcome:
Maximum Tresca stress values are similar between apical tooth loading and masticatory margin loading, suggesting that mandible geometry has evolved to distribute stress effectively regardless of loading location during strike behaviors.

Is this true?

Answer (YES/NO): NO